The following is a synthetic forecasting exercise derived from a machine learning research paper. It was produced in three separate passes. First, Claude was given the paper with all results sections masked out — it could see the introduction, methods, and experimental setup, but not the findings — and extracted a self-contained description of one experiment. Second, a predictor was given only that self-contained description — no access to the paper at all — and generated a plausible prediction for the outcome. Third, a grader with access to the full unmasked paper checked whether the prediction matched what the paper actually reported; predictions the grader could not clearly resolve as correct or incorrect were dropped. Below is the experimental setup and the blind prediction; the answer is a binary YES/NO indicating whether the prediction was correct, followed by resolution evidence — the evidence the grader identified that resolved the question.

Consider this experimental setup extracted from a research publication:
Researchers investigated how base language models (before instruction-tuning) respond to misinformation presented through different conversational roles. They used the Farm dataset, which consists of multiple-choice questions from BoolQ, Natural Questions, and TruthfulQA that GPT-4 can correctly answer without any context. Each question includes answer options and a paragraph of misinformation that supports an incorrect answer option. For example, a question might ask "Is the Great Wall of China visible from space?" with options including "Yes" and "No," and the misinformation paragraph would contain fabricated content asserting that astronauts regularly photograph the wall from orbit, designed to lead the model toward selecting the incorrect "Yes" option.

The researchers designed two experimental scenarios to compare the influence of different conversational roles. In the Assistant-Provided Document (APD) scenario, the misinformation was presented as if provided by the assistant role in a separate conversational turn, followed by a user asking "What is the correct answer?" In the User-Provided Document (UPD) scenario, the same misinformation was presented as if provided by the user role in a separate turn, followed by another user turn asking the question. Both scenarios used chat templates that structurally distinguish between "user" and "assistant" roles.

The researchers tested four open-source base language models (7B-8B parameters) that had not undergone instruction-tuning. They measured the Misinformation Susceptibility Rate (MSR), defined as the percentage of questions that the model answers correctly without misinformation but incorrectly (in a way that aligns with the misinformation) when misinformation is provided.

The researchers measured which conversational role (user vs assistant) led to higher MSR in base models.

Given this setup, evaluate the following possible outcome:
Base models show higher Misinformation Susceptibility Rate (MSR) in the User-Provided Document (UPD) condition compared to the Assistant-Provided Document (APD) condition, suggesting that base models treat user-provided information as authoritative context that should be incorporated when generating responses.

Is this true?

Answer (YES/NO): NO